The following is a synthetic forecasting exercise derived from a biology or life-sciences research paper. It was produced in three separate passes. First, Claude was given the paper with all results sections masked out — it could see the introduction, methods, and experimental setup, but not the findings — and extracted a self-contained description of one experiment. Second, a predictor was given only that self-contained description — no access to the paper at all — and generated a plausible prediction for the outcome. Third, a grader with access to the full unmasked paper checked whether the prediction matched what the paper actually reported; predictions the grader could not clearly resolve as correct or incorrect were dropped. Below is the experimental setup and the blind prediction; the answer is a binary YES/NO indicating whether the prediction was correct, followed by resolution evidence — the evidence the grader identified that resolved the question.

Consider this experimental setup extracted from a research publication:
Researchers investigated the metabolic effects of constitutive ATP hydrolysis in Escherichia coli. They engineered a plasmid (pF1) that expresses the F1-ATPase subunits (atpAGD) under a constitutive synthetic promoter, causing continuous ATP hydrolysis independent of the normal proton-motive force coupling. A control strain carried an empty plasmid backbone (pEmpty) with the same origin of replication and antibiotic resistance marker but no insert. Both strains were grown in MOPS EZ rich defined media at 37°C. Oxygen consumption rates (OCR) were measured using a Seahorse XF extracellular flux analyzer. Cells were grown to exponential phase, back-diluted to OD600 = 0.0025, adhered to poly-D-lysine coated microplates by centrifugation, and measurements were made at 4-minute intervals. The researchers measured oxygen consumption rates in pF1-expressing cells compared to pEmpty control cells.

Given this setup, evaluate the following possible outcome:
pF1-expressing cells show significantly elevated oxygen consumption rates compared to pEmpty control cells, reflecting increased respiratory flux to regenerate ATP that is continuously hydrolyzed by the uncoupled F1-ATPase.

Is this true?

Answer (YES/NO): YES